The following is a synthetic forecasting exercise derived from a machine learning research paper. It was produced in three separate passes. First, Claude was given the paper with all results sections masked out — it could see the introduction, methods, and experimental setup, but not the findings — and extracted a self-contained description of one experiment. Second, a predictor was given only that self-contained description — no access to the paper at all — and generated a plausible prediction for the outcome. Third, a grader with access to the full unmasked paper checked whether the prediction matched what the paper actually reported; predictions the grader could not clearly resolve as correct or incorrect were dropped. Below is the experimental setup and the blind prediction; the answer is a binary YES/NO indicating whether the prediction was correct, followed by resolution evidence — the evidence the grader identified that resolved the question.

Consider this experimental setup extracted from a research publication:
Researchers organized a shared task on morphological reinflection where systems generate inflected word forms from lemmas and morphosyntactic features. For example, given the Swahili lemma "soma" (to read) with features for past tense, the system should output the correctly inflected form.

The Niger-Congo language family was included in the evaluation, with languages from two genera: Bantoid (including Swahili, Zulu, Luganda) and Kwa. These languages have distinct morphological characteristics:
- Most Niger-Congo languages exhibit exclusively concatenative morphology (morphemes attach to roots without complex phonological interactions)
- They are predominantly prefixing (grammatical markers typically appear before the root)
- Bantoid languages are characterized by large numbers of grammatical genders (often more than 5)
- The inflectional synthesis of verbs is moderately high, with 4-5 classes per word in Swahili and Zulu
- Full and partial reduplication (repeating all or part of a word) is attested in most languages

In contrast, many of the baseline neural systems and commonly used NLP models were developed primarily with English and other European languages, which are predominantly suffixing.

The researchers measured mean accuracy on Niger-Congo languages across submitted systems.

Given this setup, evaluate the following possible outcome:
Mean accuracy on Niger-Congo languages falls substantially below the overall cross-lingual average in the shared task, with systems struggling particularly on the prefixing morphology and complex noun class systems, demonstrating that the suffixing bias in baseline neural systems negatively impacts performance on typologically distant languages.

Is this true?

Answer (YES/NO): NO